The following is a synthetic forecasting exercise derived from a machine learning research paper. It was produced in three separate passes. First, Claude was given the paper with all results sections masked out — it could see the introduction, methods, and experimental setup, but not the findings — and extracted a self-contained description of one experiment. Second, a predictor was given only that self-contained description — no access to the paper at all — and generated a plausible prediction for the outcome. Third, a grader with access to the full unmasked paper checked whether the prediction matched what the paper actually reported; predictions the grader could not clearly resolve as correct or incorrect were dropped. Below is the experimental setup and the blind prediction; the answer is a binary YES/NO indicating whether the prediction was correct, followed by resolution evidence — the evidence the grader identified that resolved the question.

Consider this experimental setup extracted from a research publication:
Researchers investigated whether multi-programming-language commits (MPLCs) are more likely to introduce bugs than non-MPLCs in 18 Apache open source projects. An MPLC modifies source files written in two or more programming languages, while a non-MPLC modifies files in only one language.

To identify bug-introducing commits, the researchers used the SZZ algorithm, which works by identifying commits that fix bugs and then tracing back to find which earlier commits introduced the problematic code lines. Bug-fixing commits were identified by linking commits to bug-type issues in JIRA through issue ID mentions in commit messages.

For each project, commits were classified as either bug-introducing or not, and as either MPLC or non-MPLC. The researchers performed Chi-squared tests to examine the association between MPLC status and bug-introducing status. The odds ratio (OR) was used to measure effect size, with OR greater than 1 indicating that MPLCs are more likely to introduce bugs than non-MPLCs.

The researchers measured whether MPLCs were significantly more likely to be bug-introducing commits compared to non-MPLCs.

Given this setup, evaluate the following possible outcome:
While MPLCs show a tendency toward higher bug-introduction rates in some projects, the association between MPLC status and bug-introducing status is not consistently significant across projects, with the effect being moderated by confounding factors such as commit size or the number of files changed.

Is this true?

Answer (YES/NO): NO